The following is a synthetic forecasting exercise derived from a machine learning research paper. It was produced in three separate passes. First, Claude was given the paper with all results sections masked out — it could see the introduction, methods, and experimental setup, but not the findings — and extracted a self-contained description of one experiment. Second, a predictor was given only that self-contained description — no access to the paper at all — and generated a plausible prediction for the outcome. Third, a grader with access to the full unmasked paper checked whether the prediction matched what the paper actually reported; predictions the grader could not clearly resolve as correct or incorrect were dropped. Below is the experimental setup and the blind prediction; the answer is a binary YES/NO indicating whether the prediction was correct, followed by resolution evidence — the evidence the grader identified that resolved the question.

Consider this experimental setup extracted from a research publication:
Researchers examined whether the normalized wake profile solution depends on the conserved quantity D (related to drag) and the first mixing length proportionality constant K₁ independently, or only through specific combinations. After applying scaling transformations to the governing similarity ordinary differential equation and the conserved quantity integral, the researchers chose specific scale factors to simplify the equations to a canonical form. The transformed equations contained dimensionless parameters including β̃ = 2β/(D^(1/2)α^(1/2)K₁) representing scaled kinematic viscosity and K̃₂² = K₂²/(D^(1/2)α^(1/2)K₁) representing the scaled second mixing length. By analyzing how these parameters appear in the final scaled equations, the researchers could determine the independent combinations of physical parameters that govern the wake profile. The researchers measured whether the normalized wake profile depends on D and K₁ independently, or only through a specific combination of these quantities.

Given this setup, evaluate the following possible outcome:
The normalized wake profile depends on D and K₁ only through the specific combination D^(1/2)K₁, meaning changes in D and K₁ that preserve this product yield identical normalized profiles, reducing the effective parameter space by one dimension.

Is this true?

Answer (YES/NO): NO